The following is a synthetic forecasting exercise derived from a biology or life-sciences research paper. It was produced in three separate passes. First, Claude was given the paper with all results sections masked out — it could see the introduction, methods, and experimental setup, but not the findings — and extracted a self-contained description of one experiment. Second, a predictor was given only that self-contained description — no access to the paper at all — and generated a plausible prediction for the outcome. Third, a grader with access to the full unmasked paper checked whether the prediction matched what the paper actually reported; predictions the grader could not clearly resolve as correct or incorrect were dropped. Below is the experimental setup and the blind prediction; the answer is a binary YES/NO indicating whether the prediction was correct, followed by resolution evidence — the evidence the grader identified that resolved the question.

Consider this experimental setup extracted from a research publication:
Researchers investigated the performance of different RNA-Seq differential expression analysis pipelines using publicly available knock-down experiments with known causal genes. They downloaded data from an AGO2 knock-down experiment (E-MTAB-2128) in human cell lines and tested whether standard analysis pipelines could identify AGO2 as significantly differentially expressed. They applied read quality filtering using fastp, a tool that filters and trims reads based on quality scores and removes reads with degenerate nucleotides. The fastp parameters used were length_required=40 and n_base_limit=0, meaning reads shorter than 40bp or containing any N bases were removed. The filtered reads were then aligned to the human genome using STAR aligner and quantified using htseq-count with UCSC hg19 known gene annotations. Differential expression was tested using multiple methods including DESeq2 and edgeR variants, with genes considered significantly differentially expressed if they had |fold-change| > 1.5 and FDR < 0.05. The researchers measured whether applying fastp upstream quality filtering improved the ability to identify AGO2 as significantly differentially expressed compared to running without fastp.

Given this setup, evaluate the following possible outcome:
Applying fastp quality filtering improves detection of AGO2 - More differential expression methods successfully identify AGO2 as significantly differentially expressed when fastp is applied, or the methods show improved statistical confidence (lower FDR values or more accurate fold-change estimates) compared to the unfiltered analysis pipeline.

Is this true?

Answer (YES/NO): NO